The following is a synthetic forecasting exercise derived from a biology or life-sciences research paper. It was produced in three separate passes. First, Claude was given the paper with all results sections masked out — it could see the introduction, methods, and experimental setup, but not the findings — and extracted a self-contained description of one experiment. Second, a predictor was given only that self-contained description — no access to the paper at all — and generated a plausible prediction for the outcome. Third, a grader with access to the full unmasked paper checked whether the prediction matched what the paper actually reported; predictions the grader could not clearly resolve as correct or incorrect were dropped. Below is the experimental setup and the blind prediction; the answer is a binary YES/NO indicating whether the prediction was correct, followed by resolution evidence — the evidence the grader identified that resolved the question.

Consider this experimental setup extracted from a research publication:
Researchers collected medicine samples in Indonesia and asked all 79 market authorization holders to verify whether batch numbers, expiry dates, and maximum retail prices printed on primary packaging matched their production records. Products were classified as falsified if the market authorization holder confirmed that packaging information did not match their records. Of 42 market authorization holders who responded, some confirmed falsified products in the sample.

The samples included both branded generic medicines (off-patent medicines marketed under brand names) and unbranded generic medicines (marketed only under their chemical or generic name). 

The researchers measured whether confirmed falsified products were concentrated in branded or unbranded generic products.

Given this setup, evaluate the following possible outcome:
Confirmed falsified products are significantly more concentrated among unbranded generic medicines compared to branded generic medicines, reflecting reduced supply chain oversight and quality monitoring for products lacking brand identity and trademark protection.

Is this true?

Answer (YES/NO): NO